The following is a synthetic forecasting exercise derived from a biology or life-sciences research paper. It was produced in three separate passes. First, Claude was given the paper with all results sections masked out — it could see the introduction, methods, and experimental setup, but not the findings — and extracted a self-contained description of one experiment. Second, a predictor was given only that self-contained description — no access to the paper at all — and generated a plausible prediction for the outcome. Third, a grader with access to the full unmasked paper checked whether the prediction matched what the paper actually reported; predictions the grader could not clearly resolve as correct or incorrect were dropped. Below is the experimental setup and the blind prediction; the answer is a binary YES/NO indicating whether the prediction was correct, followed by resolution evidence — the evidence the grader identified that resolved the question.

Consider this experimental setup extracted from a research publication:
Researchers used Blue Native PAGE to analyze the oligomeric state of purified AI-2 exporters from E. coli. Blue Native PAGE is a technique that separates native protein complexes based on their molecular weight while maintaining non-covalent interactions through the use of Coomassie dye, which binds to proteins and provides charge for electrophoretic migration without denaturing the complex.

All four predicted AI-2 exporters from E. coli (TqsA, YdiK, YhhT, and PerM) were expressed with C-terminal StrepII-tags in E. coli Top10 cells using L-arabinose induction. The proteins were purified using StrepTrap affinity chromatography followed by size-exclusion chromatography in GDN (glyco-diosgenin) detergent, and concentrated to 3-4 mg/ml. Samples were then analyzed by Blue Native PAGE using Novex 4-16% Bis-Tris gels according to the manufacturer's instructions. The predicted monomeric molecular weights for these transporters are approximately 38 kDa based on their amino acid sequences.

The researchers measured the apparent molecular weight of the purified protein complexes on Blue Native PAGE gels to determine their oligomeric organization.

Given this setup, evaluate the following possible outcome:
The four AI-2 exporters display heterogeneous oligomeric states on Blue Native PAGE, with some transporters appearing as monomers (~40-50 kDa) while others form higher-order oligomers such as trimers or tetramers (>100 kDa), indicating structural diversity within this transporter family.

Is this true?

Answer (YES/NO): NO